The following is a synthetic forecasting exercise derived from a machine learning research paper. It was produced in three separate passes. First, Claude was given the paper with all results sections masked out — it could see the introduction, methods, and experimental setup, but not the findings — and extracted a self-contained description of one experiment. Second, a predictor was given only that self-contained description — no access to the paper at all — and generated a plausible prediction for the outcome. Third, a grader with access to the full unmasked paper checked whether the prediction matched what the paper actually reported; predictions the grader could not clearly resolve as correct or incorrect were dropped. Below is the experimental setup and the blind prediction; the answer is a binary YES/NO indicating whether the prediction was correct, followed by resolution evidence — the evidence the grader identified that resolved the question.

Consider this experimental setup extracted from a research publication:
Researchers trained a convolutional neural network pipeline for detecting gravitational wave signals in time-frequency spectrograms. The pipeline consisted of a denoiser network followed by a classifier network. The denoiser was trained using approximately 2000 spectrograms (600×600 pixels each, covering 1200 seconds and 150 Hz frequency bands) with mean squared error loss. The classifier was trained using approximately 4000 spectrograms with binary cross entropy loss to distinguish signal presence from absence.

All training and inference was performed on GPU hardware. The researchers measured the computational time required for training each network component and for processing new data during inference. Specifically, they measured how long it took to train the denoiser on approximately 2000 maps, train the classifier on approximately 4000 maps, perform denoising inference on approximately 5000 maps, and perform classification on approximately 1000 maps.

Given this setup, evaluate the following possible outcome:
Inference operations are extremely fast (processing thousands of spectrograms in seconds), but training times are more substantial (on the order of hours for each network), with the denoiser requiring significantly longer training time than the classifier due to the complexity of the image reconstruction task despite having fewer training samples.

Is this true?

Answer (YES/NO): NO